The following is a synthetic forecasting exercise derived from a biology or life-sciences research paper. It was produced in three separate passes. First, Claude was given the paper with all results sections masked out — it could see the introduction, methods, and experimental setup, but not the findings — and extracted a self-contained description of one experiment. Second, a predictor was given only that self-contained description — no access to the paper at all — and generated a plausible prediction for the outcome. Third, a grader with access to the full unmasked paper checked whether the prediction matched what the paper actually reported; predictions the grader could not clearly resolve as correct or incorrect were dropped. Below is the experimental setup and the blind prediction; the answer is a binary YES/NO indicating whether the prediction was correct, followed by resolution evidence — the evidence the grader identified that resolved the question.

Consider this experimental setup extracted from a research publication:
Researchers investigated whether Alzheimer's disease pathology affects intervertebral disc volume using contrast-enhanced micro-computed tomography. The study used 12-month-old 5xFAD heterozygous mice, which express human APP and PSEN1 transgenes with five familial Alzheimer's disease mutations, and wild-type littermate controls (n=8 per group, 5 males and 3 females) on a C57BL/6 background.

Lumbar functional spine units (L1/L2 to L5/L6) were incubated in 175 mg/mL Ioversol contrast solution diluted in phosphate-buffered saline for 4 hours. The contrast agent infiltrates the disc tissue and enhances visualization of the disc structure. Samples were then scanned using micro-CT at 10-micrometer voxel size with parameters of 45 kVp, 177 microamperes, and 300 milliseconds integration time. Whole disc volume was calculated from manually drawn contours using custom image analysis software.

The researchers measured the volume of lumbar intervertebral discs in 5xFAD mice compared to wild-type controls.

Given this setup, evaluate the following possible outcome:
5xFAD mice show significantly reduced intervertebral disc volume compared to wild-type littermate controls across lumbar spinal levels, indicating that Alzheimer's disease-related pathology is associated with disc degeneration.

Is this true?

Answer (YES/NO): NO